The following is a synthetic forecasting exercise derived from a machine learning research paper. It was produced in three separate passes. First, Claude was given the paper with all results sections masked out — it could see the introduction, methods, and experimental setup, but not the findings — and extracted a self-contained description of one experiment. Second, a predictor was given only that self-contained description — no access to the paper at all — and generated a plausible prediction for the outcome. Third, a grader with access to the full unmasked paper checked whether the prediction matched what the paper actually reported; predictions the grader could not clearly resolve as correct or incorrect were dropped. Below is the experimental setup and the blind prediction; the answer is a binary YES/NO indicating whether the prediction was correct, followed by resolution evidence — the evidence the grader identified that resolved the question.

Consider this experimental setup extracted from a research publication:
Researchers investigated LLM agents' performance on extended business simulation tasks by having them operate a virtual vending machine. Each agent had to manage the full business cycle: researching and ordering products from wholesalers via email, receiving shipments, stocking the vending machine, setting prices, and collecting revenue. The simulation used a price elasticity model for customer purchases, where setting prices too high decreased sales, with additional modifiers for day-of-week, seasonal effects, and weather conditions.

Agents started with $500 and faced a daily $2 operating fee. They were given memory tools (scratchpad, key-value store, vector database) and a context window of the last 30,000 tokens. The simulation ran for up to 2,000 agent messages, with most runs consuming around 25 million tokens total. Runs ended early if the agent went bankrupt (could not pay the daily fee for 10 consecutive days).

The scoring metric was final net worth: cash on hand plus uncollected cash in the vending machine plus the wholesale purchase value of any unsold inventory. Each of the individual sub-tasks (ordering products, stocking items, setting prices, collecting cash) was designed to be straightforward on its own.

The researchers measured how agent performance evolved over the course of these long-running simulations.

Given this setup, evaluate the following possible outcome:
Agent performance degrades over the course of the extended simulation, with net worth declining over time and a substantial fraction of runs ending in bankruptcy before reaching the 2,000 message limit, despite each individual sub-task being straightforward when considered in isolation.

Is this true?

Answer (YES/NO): NO